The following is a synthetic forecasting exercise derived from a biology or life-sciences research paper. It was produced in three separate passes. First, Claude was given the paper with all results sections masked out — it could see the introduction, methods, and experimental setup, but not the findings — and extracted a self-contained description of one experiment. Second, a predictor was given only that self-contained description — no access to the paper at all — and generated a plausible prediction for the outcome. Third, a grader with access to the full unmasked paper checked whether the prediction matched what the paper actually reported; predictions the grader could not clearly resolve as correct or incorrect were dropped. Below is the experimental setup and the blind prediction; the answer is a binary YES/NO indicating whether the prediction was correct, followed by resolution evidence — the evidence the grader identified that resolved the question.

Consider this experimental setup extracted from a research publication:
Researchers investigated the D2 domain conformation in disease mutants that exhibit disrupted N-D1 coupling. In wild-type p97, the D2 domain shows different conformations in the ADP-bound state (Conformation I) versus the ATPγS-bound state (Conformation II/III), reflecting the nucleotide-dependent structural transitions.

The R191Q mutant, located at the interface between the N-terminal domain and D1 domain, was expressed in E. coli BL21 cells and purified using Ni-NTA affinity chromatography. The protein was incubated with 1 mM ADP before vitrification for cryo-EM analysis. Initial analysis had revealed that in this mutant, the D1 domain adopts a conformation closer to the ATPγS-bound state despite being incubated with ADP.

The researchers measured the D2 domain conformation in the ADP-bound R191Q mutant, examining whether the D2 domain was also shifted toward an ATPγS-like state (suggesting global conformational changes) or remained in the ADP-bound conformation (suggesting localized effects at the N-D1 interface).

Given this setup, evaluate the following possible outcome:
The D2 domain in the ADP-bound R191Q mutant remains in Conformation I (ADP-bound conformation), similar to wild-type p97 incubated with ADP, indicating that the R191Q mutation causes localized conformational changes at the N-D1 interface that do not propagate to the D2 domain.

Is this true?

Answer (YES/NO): YES